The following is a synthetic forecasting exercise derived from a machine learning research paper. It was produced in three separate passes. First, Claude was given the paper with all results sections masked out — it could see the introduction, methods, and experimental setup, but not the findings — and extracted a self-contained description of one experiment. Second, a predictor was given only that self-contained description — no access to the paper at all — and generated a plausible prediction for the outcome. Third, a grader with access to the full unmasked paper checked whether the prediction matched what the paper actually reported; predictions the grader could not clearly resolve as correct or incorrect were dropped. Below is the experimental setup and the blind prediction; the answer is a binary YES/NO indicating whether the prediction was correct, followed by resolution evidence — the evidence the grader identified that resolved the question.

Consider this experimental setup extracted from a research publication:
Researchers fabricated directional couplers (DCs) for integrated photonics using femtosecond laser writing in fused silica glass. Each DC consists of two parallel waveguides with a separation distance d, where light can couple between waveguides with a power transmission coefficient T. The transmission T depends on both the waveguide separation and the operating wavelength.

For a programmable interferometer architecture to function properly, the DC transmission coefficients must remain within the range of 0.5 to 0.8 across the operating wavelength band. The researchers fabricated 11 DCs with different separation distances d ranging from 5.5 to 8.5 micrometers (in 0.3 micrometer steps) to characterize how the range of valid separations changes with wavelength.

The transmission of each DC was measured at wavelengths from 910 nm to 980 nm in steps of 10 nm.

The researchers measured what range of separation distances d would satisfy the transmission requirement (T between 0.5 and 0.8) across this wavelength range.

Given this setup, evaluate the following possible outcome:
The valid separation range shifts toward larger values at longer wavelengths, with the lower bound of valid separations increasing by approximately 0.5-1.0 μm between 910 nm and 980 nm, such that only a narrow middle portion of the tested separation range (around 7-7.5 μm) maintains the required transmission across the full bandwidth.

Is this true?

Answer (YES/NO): NO